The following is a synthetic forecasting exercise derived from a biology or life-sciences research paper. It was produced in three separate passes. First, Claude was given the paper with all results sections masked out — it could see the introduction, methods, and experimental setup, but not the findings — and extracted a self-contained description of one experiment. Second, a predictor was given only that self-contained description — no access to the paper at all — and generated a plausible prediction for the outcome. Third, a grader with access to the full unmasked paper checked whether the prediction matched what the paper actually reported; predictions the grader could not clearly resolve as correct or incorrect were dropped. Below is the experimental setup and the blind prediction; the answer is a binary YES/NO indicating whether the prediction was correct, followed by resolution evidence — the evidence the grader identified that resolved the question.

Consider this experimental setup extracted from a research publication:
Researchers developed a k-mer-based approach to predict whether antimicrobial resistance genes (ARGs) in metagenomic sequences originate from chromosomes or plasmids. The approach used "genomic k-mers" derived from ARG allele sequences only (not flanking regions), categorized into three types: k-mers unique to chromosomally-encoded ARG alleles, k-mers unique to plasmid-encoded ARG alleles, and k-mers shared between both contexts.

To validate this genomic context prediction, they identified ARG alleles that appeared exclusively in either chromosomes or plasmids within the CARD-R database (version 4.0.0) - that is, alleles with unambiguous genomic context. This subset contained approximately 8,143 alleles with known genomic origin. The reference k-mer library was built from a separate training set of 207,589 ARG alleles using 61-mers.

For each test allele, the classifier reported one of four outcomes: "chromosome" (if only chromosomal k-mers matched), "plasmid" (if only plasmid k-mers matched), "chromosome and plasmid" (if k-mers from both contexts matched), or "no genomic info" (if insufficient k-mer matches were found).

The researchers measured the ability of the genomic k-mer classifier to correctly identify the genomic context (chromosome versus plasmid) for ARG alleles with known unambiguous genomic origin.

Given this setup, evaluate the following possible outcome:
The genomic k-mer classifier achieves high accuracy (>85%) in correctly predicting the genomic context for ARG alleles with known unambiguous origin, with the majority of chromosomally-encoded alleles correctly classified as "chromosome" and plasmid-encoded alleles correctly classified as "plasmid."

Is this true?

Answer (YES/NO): NO